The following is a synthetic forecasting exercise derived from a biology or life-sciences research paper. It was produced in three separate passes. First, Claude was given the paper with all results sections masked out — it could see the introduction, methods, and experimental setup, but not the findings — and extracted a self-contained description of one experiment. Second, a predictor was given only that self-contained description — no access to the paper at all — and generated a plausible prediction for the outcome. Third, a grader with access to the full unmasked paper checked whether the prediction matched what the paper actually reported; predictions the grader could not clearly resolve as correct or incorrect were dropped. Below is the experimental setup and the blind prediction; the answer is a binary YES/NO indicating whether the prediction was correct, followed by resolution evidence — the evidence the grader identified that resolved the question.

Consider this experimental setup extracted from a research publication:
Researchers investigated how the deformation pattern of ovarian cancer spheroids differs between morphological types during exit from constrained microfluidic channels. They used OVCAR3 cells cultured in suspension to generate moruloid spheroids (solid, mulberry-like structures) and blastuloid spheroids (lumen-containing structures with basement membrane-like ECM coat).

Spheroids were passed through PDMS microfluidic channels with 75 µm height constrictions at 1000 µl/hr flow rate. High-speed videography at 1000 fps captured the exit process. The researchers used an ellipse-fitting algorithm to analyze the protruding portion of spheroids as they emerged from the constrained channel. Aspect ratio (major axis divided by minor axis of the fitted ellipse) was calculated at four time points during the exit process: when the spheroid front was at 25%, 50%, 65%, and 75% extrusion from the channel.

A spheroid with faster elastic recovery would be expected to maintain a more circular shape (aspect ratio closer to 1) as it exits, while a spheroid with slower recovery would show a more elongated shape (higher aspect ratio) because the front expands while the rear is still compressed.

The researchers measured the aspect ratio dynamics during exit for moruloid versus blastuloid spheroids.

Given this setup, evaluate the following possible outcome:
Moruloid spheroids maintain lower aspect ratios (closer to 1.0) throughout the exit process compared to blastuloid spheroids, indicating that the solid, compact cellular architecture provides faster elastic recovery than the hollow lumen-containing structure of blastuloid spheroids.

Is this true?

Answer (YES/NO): NO